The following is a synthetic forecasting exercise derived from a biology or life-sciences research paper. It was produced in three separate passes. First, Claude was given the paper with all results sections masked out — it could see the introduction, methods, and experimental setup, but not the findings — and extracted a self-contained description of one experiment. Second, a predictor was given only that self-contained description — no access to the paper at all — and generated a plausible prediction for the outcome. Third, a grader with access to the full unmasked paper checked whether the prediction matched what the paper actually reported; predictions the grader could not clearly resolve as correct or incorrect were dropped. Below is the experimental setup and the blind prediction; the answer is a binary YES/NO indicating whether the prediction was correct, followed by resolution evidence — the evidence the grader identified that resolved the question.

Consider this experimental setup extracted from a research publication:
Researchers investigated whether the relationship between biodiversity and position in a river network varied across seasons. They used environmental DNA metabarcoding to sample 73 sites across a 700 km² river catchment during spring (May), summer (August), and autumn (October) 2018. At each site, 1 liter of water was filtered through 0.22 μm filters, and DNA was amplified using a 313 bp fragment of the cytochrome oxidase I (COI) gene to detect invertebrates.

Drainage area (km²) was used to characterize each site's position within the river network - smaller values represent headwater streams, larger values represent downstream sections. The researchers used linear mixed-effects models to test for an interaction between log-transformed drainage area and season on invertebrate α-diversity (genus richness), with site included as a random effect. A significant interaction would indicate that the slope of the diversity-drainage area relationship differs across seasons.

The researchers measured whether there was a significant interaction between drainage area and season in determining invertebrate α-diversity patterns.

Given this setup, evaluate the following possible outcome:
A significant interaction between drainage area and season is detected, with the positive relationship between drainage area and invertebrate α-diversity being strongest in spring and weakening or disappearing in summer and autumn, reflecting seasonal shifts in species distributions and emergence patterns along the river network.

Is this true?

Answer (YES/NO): NO